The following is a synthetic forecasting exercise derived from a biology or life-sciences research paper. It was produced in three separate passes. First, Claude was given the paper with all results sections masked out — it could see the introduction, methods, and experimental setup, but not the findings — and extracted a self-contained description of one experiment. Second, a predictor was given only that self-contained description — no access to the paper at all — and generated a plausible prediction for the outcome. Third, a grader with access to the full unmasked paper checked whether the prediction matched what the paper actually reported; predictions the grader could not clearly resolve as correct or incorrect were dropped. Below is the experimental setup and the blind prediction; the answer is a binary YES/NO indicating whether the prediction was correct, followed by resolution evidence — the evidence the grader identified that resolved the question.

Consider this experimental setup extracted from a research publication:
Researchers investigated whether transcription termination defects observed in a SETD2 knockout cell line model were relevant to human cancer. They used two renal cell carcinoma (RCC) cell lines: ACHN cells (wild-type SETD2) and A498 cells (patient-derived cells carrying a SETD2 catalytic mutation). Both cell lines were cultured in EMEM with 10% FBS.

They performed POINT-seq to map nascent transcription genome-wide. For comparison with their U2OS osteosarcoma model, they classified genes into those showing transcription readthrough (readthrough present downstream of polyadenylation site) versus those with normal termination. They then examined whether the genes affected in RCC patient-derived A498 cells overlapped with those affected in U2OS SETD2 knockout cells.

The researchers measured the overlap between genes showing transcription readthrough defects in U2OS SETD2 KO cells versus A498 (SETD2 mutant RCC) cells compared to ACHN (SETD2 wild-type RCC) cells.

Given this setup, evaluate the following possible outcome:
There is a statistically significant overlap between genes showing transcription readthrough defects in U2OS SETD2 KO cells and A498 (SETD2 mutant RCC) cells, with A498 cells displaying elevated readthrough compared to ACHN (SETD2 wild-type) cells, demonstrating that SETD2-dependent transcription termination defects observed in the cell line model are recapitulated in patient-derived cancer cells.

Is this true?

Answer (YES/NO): YES